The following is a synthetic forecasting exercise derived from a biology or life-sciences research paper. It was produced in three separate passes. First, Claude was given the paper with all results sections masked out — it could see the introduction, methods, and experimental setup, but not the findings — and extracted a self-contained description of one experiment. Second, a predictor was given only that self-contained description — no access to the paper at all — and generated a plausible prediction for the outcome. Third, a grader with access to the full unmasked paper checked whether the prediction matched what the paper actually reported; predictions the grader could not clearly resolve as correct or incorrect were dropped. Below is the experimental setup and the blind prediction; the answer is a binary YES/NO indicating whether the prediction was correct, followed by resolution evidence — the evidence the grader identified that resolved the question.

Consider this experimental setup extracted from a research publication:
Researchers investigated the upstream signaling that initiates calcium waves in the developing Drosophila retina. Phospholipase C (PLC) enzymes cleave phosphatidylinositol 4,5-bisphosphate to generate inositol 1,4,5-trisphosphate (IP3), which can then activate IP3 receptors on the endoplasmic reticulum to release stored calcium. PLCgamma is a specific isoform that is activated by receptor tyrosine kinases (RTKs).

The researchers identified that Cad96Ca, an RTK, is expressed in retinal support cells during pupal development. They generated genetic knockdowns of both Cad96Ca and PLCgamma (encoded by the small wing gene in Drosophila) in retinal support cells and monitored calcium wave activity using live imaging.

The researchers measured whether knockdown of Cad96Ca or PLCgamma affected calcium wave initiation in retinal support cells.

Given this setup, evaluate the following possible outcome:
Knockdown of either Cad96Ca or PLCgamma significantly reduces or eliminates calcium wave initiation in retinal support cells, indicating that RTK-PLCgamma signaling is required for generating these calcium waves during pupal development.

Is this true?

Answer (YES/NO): YES